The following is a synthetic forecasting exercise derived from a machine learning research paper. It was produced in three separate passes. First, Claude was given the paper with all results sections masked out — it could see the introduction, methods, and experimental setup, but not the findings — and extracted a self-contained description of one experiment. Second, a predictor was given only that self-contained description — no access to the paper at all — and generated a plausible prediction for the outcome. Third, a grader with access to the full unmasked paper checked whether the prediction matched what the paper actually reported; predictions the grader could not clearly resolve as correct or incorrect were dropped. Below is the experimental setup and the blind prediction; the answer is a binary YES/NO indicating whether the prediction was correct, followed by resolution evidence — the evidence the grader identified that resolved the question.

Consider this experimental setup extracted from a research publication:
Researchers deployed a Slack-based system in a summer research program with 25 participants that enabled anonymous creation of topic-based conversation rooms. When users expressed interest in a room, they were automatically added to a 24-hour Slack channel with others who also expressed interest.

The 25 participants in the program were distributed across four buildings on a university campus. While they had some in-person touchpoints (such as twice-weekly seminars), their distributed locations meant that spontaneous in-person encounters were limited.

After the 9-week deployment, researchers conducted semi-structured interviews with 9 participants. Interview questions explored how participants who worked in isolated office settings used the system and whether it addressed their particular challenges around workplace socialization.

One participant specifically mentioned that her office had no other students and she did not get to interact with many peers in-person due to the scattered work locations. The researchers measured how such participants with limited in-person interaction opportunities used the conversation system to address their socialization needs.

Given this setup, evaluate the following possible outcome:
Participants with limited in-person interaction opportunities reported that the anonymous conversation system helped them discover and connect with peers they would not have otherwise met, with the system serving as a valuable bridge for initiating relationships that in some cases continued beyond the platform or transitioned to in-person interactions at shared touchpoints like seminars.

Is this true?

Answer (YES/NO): YES